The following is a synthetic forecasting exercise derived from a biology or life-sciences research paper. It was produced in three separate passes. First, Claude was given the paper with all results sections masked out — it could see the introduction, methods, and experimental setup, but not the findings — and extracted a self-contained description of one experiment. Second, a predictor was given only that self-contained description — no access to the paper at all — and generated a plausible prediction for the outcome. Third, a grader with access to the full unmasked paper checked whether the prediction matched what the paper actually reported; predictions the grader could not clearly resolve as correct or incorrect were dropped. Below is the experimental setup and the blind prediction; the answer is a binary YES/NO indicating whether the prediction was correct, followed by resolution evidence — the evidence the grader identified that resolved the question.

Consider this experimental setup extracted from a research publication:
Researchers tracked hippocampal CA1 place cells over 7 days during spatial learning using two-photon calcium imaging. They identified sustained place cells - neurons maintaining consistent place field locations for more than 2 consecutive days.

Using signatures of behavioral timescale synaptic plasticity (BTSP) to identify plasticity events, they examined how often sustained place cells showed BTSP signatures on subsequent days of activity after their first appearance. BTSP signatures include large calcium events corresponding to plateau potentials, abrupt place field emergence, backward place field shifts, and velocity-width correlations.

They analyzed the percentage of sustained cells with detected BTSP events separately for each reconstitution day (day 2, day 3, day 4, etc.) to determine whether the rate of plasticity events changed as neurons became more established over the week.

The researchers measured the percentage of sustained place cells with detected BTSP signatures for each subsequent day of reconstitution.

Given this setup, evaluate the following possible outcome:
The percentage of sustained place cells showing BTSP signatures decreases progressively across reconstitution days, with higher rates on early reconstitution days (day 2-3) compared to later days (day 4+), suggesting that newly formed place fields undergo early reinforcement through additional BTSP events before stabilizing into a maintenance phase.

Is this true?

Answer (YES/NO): NO